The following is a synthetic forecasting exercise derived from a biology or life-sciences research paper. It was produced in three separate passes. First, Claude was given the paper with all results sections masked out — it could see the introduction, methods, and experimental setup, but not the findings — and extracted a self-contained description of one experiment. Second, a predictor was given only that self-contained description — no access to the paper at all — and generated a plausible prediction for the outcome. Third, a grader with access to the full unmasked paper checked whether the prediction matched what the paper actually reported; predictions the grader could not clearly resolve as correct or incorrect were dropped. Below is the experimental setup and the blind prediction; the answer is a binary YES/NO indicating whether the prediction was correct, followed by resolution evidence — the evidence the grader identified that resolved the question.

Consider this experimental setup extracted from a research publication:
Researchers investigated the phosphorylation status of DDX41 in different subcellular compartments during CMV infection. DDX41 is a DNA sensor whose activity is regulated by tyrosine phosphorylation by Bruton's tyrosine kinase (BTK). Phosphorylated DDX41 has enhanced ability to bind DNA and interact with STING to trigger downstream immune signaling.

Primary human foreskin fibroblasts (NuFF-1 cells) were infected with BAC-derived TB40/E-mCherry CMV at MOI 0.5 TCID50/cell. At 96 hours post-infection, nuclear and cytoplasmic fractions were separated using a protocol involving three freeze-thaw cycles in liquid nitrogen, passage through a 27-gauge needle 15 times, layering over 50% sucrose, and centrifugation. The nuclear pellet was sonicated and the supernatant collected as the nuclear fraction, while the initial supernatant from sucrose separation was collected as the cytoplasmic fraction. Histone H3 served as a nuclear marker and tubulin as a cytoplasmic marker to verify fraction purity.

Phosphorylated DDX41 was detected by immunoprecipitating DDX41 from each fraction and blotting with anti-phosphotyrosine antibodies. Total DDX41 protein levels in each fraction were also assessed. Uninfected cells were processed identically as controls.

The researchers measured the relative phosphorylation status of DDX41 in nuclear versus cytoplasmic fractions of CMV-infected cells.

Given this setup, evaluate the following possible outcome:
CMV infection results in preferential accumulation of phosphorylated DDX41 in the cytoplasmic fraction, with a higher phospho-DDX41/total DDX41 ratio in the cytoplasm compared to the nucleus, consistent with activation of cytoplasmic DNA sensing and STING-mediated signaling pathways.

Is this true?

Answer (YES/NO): NO